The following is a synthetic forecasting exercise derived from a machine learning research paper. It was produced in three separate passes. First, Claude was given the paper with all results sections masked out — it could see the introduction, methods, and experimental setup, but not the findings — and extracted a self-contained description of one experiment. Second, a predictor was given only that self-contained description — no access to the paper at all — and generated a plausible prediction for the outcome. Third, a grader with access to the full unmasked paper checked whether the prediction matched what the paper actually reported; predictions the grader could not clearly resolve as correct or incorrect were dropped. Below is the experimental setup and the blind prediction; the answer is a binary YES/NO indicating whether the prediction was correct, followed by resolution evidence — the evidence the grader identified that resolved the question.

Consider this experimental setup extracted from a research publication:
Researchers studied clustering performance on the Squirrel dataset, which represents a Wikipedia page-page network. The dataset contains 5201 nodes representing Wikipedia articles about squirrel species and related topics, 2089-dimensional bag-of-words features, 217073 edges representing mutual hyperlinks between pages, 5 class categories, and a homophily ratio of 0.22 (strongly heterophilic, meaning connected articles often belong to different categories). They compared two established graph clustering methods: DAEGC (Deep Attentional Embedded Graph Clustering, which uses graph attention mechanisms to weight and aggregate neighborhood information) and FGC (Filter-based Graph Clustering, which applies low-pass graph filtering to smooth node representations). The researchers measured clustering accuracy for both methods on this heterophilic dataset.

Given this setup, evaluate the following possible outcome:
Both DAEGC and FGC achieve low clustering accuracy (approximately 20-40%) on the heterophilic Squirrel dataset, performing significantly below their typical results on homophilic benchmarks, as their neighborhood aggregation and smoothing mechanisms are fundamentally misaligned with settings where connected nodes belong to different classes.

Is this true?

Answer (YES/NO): YES